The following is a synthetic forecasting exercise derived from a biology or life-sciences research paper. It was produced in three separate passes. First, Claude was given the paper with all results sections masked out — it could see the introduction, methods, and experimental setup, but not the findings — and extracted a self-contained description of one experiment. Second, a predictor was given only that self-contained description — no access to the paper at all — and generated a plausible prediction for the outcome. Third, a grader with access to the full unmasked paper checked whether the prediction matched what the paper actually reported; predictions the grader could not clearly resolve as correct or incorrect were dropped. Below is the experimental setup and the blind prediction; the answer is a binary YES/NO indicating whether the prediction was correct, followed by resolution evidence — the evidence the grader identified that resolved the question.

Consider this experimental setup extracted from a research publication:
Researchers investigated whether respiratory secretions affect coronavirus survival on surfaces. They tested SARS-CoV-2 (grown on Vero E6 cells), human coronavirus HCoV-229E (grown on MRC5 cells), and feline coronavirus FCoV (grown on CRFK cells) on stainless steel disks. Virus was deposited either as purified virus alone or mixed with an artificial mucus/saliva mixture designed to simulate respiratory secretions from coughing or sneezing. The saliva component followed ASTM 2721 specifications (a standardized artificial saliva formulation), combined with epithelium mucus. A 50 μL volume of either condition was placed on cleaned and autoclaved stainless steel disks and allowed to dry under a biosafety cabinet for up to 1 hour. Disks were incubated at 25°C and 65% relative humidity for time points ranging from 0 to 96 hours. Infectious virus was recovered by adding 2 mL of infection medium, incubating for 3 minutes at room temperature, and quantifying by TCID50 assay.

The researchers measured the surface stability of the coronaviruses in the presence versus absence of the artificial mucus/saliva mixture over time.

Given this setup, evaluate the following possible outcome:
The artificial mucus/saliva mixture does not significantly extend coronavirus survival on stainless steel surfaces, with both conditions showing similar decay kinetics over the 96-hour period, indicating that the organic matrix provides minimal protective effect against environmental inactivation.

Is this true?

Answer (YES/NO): NO